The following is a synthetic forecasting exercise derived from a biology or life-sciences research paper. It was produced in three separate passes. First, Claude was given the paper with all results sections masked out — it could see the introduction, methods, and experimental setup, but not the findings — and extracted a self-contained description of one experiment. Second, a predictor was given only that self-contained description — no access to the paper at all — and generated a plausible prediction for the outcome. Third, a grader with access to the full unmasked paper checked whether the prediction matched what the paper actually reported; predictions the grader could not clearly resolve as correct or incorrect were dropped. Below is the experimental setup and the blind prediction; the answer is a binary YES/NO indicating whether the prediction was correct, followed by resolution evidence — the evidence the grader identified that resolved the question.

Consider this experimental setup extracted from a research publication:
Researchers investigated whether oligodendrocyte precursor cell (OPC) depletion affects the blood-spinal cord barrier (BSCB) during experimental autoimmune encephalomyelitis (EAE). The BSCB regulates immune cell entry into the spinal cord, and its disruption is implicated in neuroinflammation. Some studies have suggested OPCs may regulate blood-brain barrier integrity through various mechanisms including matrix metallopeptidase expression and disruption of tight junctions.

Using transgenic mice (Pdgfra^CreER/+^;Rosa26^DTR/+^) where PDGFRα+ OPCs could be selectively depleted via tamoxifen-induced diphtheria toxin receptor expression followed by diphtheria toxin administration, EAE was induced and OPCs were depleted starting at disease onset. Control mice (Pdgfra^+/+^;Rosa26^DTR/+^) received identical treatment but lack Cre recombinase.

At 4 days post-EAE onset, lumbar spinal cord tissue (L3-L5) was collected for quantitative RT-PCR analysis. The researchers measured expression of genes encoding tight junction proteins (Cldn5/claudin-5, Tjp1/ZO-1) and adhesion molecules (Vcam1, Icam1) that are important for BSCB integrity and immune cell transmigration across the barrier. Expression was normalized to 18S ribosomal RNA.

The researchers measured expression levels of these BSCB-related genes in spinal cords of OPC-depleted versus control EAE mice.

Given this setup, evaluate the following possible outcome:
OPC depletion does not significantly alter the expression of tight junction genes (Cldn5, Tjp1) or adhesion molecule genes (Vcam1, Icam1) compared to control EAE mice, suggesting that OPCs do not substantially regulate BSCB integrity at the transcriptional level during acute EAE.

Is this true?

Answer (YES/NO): YES